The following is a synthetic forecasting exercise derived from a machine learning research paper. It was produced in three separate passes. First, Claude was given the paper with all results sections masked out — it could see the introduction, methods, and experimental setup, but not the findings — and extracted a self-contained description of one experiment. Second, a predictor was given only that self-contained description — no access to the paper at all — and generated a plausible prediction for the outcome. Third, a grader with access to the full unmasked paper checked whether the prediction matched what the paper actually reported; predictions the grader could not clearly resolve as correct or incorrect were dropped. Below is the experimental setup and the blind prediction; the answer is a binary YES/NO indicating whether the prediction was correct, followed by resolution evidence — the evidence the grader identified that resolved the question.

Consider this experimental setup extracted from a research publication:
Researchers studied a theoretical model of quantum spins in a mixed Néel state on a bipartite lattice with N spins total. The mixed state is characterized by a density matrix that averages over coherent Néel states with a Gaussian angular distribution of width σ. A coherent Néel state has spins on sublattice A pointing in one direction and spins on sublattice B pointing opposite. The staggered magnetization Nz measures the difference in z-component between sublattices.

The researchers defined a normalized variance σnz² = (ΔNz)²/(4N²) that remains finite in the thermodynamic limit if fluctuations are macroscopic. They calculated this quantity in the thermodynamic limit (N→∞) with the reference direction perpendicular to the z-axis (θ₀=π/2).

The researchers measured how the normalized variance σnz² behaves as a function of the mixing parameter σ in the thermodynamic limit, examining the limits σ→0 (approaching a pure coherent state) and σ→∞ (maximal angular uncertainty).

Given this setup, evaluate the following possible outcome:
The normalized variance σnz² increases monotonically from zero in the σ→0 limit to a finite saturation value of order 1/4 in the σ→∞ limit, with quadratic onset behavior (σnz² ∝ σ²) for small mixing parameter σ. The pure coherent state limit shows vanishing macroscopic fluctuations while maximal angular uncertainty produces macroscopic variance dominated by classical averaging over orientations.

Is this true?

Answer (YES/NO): NO